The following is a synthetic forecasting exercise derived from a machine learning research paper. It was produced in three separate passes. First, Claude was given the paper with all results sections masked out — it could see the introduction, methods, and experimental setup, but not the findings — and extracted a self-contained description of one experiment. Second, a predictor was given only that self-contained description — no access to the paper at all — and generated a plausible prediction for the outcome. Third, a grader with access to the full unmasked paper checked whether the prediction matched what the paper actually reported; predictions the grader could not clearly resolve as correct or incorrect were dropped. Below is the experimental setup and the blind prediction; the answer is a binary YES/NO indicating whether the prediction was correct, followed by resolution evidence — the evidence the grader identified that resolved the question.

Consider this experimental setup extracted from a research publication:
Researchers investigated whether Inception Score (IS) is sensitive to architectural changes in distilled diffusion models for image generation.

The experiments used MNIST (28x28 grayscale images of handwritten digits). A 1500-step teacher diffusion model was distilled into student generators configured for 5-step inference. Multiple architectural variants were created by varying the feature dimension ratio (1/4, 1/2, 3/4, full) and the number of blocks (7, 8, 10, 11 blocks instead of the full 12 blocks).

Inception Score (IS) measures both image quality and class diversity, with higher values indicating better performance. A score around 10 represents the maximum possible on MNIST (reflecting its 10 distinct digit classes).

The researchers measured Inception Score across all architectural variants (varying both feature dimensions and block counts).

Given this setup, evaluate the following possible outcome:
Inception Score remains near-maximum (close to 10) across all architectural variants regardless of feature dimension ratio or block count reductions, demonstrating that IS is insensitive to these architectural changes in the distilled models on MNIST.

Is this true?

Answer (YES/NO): YES